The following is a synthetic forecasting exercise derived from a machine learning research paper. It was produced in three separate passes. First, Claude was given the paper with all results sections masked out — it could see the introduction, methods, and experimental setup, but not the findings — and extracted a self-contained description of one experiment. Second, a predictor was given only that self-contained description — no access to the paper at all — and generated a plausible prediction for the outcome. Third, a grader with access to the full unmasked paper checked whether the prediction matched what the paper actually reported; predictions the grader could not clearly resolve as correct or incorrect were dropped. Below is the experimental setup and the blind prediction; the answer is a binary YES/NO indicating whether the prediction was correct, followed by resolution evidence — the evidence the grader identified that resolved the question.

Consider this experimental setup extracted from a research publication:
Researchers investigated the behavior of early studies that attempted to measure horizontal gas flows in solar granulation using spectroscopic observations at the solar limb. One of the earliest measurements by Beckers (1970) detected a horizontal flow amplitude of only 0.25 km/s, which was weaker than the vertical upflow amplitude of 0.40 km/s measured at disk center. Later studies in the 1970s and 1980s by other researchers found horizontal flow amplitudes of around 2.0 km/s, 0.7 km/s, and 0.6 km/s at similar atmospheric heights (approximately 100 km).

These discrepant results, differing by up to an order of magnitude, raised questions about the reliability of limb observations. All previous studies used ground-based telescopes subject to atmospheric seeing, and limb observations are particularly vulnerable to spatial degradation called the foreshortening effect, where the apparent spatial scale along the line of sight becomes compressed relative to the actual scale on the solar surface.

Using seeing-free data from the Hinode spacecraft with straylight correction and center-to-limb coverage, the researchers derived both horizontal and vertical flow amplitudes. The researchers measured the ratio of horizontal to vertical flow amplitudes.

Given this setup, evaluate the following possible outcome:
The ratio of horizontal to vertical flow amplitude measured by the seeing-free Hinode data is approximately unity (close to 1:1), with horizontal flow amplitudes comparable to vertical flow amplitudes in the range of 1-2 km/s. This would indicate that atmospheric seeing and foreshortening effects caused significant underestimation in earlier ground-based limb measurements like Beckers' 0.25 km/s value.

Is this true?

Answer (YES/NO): NO